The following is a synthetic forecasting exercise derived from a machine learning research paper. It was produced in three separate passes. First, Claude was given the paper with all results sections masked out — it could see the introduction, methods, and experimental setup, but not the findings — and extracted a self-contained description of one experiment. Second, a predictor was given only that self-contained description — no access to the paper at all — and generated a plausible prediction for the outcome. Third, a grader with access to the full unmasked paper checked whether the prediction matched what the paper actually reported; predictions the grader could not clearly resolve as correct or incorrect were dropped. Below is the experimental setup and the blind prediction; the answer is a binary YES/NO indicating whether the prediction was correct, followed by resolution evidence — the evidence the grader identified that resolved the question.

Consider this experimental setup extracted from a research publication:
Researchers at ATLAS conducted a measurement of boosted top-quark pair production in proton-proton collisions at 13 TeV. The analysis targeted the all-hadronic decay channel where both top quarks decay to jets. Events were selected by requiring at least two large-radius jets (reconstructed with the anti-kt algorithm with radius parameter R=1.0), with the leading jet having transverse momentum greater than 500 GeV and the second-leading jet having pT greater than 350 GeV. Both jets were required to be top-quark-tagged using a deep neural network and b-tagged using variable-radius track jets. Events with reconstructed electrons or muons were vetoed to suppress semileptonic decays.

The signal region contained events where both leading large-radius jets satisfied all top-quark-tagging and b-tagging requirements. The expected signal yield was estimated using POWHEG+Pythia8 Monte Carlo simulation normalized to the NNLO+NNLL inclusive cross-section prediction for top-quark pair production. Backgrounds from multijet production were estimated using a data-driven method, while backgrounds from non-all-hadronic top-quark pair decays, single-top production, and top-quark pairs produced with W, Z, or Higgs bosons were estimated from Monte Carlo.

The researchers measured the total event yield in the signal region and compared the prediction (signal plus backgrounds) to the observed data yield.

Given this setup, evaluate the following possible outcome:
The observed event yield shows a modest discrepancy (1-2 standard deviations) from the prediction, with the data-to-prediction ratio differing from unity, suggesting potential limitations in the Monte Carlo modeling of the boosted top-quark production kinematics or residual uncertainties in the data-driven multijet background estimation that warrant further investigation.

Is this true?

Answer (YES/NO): NO